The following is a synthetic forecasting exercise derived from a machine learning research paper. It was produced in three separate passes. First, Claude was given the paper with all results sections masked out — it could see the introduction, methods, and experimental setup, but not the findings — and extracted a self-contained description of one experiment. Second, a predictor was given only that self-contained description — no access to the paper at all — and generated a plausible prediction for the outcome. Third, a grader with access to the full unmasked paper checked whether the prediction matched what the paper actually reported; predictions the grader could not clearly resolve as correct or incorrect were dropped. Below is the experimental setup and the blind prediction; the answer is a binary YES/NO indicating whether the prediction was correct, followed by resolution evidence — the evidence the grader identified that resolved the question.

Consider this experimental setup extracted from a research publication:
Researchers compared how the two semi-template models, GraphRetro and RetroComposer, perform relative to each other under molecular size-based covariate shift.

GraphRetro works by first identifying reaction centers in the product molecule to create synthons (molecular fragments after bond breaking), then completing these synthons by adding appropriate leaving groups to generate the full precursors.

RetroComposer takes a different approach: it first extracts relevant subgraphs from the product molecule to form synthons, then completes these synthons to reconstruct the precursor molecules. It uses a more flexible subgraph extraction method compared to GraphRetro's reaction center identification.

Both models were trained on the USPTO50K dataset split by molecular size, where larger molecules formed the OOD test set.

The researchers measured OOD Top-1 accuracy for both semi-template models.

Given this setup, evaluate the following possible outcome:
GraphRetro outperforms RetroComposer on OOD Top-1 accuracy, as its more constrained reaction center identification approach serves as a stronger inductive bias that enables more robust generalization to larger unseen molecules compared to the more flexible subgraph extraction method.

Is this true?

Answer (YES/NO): NO